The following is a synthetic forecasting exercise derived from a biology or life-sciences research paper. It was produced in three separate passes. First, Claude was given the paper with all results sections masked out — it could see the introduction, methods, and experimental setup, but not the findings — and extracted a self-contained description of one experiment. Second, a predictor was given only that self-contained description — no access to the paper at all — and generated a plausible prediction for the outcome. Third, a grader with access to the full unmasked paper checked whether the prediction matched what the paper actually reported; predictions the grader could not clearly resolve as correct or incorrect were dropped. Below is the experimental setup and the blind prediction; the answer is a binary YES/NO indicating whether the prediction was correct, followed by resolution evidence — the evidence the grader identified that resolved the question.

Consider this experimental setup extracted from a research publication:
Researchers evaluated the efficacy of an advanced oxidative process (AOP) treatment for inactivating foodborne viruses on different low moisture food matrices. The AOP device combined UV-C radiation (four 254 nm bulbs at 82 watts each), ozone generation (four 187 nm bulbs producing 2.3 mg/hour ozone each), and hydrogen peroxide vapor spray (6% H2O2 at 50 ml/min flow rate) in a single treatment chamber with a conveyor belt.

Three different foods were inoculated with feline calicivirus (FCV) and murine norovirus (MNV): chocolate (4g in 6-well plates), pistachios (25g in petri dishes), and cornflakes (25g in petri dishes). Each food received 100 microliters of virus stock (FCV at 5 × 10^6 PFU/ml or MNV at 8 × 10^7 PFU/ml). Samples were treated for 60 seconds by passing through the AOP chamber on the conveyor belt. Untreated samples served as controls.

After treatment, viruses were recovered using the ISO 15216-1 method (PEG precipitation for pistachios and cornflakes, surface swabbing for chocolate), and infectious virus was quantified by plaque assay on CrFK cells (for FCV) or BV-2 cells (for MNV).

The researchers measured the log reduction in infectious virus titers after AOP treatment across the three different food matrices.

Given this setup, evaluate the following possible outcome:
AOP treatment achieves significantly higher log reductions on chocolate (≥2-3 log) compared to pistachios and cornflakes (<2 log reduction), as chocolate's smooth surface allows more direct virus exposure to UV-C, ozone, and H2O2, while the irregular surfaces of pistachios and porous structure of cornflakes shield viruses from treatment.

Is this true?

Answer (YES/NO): YES